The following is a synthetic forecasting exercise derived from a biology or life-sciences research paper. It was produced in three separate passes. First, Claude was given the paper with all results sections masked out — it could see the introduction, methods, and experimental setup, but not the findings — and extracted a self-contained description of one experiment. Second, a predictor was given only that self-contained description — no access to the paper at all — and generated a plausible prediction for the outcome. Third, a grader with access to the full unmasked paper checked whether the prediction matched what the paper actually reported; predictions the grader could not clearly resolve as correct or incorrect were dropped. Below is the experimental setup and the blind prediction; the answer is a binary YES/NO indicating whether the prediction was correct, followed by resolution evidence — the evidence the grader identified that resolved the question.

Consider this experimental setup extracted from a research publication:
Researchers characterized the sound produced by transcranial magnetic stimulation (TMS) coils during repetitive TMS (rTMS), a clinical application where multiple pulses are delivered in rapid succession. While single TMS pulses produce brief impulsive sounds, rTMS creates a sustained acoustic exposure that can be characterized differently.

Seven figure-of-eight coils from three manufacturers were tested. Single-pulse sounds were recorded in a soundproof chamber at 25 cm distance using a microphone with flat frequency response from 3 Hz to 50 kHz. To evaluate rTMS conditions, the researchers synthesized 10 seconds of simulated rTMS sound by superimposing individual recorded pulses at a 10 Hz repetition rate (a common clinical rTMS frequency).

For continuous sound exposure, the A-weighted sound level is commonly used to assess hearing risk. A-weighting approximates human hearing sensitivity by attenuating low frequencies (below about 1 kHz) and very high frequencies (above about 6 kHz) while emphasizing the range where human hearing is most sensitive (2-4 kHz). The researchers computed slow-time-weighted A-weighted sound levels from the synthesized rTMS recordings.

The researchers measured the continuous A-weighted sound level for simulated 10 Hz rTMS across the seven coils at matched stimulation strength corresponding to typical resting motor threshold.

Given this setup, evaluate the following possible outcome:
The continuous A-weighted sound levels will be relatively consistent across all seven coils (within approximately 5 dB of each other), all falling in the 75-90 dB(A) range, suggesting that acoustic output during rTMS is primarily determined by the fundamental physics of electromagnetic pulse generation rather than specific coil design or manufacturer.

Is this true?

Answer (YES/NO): NO